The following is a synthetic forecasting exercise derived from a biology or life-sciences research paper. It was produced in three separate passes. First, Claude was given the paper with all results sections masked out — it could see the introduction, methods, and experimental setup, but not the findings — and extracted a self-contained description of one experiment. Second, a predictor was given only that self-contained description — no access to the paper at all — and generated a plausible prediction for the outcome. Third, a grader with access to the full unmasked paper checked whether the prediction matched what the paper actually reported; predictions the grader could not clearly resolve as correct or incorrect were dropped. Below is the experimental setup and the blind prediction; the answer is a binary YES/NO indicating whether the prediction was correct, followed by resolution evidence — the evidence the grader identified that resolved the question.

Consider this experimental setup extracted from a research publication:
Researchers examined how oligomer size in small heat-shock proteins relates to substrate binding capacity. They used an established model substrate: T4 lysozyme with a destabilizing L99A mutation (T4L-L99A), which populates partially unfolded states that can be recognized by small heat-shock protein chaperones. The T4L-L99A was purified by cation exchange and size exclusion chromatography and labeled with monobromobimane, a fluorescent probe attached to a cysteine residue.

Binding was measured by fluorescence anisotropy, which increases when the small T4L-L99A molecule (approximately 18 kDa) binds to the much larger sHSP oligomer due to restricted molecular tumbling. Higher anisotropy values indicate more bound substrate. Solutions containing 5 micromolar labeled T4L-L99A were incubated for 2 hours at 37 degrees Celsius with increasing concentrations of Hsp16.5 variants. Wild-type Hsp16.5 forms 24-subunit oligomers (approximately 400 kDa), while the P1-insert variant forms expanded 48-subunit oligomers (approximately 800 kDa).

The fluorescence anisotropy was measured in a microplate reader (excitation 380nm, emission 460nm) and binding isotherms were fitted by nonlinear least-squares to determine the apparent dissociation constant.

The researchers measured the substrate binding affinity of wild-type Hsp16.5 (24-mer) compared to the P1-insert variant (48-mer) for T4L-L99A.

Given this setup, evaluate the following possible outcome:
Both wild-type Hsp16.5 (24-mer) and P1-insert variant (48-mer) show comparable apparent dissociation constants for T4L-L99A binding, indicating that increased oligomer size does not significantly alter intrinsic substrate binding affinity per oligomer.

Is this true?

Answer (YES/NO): NO